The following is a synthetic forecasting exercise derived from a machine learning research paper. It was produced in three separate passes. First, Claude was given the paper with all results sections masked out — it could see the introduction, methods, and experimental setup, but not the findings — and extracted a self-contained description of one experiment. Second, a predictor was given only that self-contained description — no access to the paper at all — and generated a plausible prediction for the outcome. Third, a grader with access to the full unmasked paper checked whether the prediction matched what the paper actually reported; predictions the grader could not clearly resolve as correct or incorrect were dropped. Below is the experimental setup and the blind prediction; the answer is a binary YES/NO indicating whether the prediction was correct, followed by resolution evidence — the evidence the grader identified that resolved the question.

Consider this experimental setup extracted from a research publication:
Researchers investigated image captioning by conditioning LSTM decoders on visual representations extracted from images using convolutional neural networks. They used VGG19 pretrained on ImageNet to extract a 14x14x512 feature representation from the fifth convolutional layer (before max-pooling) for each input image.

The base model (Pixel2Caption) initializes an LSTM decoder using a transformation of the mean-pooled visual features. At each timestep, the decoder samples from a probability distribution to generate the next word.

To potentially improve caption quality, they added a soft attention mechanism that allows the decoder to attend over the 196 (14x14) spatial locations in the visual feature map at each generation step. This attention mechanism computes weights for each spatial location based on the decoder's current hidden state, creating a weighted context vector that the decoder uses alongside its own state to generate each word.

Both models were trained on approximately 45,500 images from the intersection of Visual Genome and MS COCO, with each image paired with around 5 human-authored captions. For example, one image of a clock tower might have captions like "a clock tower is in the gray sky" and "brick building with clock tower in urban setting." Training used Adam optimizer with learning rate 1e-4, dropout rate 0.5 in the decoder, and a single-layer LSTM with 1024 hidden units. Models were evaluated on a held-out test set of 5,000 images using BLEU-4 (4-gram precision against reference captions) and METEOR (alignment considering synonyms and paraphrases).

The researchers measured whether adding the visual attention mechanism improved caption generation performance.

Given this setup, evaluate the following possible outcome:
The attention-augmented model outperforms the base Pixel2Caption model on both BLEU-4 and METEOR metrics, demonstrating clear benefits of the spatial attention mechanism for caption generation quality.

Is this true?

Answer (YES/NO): NO